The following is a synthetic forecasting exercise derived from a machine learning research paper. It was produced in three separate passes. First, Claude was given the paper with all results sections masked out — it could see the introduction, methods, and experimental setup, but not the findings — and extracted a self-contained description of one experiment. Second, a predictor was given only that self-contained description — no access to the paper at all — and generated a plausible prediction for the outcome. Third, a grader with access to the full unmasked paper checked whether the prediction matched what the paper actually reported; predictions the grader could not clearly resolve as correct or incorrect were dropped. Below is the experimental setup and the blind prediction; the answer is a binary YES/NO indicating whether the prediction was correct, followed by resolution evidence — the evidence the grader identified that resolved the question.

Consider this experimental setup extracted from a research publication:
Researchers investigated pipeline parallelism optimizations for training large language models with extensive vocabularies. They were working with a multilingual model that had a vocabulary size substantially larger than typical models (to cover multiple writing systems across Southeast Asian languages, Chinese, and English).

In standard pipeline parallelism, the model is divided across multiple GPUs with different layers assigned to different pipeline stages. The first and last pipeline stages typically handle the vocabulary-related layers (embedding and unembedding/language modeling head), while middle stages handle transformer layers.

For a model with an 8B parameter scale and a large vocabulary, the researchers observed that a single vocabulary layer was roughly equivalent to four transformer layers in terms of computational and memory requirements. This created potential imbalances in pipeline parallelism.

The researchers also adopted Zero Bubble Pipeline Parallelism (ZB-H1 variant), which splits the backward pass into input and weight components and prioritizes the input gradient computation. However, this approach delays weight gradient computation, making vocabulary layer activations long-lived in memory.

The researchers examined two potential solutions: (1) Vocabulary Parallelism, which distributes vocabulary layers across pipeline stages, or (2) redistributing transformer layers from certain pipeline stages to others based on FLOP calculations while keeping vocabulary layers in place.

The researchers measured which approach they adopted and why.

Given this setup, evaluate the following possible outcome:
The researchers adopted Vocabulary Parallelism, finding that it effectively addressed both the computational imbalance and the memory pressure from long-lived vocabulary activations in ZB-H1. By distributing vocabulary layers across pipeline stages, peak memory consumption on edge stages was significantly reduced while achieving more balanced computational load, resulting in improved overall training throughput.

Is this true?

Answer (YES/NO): NO